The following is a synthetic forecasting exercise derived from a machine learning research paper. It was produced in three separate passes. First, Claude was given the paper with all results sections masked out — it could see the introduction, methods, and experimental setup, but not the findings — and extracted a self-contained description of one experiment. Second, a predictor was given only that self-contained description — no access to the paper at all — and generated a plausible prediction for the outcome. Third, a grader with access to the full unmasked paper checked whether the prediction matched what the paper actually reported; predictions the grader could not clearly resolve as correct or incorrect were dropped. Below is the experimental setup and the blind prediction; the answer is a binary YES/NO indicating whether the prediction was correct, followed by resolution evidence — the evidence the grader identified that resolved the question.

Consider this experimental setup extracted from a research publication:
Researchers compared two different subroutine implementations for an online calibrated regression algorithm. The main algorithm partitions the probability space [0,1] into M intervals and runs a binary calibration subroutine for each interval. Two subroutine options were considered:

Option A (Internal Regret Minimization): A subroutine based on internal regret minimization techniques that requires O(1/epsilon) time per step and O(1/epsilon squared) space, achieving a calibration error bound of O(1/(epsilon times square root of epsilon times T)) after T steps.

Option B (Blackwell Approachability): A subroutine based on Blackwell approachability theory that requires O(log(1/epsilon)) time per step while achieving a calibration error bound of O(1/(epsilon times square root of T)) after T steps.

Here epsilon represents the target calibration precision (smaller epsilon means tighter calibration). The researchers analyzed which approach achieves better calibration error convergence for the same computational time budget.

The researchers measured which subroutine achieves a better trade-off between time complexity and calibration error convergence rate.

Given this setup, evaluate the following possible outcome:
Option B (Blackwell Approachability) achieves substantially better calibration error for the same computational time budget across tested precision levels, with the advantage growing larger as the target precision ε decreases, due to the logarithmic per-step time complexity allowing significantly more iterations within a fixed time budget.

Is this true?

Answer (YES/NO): YES